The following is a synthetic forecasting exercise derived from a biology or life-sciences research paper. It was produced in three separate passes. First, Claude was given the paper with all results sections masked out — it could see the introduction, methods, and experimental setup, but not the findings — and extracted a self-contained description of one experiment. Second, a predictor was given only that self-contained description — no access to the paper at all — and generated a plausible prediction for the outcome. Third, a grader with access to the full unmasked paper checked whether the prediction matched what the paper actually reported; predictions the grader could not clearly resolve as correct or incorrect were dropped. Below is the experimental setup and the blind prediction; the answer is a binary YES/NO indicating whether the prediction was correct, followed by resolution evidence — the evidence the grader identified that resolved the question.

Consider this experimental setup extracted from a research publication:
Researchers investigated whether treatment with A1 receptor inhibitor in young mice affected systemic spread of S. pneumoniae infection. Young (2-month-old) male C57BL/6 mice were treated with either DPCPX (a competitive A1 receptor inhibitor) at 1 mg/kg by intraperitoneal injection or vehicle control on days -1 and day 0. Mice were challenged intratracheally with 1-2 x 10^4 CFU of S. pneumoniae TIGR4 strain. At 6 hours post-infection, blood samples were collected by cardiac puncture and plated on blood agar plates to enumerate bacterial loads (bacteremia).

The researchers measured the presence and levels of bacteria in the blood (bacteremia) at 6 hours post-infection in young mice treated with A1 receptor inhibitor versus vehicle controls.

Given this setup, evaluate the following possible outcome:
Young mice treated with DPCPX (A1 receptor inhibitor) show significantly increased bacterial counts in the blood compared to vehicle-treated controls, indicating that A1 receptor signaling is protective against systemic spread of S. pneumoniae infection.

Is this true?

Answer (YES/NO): NO